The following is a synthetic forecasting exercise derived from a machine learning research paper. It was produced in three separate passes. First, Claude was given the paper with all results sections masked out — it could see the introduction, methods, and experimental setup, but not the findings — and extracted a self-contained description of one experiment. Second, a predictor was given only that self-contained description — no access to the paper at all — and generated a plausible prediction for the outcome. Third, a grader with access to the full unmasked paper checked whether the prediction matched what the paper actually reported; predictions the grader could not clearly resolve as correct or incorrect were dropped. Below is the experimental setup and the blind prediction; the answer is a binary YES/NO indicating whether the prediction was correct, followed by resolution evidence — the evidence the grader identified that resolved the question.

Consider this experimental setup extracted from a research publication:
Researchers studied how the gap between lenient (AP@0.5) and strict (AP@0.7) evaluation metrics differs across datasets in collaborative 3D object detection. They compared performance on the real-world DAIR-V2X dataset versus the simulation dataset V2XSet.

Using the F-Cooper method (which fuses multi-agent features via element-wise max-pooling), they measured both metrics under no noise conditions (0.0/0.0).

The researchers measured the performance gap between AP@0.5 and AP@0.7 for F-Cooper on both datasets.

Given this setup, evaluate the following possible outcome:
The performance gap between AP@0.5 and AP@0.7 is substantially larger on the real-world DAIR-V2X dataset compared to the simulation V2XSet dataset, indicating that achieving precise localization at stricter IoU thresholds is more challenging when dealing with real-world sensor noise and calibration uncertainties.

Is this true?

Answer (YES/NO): NO